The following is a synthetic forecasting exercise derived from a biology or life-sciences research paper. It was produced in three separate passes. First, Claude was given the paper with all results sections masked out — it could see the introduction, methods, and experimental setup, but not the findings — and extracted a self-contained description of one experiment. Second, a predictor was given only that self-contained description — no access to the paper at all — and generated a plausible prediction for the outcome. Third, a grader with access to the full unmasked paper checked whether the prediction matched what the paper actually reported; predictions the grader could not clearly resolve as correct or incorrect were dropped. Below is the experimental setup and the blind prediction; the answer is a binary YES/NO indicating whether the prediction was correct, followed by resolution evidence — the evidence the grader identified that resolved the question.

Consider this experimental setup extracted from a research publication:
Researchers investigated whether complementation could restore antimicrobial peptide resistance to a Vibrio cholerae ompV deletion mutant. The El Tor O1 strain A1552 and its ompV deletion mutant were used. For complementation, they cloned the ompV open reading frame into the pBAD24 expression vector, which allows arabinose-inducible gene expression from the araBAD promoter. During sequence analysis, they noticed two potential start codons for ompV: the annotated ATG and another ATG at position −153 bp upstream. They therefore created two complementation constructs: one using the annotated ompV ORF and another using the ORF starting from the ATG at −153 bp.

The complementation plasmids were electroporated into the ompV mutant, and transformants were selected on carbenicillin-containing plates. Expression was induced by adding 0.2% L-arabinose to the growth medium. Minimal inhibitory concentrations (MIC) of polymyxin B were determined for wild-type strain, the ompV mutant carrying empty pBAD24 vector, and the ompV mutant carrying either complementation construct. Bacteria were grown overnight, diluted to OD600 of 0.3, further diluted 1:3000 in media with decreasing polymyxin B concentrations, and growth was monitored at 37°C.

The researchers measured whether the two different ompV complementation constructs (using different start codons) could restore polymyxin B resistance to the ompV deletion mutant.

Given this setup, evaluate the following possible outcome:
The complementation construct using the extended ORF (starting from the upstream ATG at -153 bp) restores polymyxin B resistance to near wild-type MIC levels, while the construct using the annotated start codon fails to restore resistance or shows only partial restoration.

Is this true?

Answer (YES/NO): YES